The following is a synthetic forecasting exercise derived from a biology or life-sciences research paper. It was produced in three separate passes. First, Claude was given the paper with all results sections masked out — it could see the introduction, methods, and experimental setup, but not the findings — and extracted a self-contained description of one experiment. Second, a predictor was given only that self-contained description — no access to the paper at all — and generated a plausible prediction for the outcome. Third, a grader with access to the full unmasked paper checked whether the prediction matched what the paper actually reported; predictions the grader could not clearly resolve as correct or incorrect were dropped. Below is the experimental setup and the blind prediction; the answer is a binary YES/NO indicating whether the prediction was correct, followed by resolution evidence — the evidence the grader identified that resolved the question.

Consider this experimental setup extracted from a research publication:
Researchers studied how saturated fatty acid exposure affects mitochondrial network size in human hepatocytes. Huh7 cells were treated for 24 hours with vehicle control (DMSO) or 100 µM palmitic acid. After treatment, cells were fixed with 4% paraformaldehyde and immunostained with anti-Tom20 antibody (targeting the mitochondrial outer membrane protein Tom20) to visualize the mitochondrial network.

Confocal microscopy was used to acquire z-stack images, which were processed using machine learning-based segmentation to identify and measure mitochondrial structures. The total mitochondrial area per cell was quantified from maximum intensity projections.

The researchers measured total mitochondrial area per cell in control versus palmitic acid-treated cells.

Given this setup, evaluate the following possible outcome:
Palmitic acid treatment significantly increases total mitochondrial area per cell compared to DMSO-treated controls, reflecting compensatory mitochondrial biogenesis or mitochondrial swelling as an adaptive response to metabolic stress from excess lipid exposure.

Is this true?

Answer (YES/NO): NO